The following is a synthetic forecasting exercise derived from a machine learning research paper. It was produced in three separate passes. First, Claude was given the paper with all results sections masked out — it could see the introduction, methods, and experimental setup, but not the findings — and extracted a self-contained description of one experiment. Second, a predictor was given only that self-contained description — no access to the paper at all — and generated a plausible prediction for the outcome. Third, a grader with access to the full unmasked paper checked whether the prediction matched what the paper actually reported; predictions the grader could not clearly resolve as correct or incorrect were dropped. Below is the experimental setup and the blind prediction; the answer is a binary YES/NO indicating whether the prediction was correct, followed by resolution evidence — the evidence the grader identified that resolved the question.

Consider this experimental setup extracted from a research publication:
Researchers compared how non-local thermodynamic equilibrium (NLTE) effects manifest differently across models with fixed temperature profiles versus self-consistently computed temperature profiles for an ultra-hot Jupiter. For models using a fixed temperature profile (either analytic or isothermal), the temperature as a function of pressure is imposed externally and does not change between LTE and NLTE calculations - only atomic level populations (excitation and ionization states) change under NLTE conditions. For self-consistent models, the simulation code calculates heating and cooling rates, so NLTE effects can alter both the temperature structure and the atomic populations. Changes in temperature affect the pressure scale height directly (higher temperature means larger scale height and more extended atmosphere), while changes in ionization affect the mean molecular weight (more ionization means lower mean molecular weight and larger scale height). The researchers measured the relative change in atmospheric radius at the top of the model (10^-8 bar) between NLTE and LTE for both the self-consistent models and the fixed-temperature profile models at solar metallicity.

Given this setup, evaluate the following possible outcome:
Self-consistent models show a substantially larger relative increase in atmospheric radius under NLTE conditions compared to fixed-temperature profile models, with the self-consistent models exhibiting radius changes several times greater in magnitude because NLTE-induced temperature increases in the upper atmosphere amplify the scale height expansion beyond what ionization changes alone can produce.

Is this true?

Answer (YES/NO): YES